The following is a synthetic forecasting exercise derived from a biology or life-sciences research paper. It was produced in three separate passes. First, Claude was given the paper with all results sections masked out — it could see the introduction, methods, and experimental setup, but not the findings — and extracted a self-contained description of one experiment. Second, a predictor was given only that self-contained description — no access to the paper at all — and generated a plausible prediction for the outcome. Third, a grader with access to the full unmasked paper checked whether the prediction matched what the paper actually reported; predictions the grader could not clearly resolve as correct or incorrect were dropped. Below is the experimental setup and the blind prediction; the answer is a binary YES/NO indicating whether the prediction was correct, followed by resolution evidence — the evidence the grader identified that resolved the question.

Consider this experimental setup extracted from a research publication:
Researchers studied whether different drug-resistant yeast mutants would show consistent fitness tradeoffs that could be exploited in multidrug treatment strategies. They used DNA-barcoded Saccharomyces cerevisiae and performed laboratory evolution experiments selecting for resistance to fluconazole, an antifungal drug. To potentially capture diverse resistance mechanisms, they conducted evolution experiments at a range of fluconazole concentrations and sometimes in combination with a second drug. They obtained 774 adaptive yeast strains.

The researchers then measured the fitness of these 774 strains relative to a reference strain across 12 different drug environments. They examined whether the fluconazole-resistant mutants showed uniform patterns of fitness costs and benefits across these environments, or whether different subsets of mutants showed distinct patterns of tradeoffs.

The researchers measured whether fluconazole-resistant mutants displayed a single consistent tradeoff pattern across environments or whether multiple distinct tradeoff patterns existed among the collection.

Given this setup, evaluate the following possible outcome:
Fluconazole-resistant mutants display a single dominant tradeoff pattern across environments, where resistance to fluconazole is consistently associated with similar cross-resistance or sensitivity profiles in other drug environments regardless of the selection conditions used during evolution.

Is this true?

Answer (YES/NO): NO